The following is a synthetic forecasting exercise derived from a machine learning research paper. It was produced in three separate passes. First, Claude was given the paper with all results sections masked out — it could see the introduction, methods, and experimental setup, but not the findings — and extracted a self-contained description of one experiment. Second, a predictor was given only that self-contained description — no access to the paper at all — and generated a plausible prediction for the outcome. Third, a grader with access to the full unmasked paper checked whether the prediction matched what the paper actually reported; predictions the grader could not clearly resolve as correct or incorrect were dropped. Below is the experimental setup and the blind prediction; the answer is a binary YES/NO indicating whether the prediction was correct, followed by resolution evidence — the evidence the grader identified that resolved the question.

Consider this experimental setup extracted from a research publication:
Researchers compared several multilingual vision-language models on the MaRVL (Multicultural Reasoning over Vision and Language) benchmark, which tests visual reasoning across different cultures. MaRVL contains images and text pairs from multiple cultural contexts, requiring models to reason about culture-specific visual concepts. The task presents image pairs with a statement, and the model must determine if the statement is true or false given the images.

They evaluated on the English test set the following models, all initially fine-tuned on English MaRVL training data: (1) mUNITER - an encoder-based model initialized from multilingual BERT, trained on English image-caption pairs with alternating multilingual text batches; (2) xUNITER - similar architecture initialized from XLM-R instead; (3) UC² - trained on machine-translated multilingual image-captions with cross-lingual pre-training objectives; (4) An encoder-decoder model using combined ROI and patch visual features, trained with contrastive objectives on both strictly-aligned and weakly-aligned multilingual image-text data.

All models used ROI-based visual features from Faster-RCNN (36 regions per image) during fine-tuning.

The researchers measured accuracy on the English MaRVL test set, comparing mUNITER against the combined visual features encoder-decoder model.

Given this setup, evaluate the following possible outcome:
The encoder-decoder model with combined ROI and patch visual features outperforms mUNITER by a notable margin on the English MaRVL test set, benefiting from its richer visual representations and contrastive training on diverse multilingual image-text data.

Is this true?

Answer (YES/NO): NO